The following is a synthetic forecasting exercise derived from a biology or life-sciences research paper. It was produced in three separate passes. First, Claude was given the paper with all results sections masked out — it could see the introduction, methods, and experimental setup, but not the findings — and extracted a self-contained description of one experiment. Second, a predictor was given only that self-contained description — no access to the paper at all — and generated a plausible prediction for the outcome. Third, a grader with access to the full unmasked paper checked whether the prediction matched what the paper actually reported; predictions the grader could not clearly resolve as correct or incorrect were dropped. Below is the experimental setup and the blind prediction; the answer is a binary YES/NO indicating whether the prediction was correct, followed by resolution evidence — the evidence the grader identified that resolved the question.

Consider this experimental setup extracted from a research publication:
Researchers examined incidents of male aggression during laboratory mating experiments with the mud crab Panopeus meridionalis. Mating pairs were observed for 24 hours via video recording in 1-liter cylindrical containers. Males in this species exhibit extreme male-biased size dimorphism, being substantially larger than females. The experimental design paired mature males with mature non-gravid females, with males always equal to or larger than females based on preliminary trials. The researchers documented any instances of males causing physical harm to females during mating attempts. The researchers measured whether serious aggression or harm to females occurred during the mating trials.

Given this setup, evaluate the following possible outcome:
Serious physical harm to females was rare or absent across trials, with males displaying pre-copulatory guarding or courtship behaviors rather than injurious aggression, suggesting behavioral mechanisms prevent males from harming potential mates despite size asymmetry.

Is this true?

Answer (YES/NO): NO